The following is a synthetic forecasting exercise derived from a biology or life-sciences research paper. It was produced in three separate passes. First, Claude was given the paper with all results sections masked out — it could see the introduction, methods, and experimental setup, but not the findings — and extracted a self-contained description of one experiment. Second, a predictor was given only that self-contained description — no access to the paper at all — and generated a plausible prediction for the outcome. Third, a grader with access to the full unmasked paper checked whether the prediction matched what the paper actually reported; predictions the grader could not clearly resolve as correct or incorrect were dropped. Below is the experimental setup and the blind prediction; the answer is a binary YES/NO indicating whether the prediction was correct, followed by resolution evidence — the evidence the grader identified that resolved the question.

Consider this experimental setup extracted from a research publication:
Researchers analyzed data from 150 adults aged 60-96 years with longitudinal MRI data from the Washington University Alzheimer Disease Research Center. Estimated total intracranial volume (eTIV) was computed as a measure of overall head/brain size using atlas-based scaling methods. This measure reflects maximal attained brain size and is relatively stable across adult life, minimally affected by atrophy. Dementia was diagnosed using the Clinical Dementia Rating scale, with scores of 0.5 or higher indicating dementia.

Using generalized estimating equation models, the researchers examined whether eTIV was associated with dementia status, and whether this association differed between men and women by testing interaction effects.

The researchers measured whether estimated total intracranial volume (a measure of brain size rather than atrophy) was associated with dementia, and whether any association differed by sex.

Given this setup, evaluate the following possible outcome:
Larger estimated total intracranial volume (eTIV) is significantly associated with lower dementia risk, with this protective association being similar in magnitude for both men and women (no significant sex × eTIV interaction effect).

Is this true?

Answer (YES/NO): YES